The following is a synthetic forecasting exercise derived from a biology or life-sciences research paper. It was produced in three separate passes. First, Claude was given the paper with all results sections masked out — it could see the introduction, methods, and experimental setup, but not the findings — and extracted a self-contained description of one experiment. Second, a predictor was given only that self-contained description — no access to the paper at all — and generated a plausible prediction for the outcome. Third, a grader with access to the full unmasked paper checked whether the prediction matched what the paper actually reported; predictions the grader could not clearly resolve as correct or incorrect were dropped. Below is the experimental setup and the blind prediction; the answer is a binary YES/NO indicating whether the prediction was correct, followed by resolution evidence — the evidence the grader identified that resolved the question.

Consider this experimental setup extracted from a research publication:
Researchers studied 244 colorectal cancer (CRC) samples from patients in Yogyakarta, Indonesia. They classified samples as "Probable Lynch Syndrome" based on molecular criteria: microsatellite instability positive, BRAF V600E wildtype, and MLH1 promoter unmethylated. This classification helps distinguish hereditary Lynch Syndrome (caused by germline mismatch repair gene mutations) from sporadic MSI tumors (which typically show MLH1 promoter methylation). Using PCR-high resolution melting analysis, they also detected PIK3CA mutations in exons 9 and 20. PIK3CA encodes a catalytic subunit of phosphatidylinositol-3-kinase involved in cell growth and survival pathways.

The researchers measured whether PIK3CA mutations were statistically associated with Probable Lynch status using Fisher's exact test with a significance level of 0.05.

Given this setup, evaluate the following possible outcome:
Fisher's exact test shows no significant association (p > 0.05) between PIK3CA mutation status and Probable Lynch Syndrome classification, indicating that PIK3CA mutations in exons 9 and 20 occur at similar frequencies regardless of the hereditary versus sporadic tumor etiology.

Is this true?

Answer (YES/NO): NO